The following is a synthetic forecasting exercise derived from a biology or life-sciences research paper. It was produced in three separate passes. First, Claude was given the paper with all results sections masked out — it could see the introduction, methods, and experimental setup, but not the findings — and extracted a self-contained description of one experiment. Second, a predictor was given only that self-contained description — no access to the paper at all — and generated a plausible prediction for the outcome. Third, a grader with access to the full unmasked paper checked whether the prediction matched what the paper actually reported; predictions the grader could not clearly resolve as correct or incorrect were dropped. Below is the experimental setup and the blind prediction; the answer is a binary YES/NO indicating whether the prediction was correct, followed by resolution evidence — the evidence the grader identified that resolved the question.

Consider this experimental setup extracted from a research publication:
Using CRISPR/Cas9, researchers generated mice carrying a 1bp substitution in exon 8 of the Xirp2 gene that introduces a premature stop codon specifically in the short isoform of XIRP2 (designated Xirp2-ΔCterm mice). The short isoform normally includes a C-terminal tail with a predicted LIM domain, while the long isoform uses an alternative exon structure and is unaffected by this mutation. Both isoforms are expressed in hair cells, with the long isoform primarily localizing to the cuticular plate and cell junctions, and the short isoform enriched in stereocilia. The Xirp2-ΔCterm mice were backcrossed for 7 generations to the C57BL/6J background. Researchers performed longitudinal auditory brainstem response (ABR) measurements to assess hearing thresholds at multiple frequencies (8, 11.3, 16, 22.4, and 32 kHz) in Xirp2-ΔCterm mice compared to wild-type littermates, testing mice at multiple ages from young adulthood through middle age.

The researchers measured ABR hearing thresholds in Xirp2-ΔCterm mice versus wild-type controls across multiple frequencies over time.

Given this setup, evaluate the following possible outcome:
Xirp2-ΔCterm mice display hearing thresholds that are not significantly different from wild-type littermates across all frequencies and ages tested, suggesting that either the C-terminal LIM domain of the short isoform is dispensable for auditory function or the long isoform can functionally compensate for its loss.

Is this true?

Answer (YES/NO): NO